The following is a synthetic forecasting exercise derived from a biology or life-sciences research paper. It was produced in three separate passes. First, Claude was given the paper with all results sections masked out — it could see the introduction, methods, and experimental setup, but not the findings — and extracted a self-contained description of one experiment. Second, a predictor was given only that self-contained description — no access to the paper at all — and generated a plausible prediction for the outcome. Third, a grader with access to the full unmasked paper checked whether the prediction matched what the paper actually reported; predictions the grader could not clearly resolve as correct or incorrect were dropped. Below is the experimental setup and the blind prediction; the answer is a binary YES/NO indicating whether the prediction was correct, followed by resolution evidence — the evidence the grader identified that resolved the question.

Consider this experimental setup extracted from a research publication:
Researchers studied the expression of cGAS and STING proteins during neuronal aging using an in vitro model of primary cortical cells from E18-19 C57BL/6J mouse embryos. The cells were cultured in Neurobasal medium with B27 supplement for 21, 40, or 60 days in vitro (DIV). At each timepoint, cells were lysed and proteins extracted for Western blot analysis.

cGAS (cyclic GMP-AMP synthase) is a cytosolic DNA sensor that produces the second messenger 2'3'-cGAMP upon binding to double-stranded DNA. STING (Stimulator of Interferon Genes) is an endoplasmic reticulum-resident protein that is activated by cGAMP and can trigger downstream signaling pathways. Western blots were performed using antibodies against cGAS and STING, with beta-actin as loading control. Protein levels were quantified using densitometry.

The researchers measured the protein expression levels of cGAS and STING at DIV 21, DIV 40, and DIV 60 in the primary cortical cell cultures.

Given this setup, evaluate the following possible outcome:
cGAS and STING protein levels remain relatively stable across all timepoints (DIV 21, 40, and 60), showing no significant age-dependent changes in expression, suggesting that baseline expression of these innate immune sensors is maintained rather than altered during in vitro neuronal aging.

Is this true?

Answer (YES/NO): NO